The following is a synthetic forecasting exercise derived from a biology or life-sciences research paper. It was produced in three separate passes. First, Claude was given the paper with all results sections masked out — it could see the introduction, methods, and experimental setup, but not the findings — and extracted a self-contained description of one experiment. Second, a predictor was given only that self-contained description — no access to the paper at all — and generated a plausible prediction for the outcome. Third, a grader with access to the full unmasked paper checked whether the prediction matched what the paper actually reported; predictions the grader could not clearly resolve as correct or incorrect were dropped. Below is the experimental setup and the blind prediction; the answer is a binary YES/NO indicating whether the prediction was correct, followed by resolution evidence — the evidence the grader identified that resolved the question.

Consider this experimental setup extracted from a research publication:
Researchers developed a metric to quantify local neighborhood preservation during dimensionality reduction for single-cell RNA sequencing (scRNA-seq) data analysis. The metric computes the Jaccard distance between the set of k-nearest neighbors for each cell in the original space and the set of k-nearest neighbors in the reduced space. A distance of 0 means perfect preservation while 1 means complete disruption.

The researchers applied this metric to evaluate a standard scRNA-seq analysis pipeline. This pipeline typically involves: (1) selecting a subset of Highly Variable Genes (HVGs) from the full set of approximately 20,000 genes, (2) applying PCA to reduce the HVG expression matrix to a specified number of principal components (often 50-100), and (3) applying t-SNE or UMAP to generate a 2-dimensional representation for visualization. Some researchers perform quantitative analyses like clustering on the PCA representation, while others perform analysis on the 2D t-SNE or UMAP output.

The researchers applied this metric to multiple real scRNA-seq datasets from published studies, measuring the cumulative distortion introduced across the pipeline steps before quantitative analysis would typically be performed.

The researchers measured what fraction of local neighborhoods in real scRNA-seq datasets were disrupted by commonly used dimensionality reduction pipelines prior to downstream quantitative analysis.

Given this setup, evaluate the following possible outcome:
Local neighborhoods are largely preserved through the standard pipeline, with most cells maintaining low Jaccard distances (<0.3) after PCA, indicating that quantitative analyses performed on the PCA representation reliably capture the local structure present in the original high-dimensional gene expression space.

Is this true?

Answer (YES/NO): NO